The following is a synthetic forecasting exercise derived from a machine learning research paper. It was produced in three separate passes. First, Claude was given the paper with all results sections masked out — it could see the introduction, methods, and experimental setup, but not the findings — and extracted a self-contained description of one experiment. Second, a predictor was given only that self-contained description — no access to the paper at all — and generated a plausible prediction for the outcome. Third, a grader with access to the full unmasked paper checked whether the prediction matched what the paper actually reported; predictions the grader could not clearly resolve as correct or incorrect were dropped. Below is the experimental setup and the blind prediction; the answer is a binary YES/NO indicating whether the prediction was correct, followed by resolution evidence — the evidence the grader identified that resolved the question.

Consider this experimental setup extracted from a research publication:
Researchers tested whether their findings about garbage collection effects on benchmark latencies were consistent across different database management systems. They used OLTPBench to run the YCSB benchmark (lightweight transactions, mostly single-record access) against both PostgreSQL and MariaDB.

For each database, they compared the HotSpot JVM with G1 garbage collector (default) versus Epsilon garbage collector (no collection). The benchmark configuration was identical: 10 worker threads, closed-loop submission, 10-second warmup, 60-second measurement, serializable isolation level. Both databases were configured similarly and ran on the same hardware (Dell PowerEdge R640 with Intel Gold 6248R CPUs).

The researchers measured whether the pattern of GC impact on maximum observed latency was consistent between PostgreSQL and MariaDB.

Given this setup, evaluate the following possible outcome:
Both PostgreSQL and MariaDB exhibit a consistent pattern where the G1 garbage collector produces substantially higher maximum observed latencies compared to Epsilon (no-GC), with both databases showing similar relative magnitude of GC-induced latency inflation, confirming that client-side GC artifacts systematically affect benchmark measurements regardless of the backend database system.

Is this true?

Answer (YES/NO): YES